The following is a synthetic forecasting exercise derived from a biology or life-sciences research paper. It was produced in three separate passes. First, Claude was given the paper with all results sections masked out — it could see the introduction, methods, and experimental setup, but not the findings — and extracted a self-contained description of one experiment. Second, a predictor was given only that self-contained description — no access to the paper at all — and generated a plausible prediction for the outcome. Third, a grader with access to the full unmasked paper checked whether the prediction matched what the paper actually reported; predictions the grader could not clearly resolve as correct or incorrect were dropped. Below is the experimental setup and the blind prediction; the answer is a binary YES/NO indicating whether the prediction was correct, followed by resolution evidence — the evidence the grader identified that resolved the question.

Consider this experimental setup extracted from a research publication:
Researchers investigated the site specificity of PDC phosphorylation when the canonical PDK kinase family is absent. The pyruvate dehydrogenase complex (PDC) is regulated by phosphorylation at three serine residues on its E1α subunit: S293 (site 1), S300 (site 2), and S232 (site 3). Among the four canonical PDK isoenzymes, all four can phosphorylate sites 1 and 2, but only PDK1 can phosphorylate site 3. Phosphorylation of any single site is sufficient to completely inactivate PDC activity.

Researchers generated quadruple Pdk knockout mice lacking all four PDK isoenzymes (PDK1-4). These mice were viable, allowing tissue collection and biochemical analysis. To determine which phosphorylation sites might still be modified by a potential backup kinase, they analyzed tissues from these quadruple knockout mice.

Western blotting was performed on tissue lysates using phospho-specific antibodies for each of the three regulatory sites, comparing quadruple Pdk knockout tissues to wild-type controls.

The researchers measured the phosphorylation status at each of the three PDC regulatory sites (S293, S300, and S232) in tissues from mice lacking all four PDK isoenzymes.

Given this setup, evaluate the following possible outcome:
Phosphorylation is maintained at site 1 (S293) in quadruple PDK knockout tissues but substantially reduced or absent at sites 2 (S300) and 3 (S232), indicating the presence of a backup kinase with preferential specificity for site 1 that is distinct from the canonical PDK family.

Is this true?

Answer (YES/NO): NO